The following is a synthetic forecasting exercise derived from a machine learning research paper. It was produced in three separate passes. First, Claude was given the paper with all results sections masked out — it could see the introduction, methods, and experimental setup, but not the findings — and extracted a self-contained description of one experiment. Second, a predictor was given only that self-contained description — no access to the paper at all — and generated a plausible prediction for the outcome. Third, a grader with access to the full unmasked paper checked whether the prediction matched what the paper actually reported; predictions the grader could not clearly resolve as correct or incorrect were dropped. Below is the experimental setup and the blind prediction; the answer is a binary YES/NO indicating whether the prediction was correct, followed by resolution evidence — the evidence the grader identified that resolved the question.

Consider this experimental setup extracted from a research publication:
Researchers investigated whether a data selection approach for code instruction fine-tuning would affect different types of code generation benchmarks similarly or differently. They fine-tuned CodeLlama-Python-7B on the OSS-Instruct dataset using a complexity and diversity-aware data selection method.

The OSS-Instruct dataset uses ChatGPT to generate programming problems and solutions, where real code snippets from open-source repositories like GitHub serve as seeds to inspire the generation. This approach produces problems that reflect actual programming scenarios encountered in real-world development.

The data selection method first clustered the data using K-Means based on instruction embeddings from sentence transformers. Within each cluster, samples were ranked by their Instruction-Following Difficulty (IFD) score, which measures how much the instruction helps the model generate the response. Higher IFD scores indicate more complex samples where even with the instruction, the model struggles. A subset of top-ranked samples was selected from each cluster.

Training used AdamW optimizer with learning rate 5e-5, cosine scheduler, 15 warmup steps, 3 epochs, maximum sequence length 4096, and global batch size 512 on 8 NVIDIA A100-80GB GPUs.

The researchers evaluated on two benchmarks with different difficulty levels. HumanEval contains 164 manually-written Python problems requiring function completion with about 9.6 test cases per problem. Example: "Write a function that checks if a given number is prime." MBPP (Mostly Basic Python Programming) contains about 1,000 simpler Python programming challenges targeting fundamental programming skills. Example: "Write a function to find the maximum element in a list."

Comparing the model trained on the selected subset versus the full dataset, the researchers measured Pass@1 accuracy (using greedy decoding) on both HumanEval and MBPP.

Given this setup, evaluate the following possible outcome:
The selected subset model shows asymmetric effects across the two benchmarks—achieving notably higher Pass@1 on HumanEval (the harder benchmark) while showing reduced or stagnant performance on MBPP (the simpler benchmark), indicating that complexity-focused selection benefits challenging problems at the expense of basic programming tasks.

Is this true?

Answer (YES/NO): YES